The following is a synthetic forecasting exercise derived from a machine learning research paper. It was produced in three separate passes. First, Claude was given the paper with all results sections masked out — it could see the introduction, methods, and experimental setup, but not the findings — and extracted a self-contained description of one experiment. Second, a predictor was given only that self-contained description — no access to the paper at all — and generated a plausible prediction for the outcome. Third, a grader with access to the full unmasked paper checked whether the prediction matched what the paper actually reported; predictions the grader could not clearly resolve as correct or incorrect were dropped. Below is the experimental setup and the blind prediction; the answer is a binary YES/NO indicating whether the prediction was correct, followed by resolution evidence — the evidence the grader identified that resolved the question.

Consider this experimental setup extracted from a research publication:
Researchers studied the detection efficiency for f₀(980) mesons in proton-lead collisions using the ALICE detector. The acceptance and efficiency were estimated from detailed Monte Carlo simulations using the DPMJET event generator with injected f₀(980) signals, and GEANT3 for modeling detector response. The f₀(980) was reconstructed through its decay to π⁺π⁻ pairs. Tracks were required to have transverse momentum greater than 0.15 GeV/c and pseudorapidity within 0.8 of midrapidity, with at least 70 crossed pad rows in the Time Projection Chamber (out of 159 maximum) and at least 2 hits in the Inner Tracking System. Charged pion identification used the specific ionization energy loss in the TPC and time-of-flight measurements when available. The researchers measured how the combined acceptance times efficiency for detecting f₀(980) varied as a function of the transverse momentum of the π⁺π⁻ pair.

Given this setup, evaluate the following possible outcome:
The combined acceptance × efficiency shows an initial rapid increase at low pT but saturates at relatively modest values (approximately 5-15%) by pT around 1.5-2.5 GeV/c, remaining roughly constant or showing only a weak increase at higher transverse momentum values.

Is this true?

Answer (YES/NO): NO